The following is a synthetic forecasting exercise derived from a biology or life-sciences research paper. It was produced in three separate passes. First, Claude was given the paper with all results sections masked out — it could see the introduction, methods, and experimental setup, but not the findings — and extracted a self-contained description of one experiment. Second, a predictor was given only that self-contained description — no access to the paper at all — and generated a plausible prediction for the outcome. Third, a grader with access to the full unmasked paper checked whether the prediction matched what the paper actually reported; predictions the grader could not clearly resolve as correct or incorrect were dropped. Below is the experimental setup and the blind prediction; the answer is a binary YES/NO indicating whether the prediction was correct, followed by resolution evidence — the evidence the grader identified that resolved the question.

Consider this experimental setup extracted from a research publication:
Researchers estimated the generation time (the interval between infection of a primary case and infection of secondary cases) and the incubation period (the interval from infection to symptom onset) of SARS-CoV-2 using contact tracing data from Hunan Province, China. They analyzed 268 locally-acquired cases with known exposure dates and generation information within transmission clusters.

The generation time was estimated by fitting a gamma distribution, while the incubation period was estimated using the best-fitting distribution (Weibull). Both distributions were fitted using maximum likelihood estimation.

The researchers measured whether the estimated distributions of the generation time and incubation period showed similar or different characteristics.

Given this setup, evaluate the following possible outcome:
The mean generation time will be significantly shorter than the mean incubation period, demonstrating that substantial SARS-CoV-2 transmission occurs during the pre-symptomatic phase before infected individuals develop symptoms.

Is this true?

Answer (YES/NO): NO